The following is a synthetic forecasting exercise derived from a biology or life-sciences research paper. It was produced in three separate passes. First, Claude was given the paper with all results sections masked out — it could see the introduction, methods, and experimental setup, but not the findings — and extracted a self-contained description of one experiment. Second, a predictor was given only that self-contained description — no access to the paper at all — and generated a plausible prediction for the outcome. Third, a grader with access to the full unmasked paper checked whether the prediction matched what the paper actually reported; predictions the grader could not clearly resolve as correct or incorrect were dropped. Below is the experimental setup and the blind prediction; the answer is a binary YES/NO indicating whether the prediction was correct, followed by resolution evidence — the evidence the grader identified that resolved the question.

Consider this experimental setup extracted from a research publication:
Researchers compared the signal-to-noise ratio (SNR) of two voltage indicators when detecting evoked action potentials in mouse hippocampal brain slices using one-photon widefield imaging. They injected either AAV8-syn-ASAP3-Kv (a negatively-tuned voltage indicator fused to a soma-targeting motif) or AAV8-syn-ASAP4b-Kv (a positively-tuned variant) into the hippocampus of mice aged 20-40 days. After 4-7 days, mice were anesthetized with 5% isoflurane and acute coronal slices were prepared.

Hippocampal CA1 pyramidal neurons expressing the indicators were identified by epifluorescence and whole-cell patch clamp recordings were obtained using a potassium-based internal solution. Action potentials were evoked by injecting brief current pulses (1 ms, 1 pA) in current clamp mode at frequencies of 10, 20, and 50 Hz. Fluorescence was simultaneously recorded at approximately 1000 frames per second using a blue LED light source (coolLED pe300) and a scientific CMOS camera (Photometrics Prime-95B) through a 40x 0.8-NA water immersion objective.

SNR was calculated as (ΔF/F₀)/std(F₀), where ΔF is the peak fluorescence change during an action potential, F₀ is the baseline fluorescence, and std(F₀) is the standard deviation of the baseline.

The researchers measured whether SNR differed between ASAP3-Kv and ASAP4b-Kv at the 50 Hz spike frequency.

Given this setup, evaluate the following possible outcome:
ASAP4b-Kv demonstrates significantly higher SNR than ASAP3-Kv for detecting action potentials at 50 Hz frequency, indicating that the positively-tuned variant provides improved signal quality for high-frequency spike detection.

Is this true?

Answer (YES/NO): NO